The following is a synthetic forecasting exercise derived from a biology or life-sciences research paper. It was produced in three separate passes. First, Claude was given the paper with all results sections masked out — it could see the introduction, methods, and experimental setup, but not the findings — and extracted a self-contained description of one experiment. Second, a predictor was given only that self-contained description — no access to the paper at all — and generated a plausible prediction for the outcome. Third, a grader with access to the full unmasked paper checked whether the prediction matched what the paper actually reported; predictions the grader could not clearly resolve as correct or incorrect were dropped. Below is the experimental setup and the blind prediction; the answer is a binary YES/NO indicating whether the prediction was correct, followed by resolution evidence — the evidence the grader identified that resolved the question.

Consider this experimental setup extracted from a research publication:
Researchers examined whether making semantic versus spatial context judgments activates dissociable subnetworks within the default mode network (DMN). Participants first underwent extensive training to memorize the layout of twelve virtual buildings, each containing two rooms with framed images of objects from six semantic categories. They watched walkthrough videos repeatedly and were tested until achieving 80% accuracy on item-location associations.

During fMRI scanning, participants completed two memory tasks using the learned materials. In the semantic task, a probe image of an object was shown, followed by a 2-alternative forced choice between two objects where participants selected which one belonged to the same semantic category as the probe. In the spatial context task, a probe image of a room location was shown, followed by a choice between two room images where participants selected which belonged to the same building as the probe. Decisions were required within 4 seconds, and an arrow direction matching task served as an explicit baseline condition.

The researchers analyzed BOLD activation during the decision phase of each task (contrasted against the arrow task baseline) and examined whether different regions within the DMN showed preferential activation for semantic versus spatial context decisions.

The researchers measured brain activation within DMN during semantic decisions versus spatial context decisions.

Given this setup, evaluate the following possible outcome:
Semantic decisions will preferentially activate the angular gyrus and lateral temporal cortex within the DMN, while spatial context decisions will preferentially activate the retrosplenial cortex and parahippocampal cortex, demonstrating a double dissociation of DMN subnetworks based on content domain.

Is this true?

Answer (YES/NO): NO